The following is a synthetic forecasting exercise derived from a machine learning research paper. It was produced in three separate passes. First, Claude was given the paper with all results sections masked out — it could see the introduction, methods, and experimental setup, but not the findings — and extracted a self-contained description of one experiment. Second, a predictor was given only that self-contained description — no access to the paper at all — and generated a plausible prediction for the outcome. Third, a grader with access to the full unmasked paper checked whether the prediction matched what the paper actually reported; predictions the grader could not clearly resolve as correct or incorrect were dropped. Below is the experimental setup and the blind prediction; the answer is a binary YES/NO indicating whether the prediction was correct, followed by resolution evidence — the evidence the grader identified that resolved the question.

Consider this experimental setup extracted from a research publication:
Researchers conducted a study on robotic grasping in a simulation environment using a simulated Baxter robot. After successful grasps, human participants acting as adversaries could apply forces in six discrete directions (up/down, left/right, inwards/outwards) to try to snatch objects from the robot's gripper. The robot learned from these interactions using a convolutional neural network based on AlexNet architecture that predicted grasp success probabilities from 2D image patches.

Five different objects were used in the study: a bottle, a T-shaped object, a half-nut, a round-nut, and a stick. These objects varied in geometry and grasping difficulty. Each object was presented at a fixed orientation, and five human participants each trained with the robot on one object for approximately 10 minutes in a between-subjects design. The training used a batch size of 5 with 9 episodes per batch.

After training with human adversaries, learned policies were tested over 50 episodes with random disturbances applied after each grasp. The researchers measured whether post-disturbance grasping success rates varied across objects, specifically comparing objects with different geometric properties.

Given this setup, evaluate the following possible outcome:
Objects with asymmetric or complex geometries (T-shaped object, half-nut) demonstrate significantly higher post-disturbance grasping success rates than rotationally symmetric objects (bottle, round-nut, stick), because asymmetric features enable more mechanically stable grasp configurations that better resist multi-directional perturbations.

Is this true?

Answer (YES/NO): NO